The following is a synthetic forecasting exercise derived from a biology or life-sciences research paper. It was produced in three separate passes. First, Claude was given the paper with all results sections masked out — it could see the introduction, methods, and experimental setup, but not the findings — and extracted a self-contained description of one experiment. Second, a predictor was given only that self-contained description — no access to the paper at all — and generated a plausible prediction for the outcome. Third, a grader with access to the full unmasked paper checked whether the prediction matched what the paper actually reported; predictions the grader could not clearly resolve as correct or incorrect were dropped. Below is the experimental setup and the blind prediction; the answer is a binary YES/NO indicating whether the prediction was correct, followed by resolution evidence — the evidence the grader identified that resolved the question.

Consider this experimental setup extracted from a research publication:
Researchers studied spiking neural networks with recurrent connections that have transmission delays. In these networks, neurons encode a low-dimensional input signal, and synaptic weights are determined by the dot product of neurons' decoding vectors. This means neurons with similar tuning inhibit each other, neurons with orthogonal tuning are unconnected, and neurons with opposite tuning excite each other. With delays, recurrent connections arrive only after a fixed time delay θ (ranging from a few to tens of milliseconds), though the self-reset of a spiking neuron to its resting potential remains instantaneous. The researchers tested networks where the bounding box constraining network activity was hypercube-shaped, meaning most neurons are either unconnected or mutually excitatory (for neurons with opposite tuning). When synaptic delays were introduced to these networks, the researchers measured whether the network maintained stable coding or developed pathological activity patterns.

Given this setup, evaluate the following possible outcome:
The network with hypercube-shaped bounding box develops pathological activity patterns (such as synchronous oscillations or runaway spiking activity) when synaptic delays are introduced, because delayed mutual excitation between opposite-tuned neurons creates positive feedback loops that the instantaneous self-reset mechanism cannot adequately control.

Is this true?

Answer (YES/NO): YES